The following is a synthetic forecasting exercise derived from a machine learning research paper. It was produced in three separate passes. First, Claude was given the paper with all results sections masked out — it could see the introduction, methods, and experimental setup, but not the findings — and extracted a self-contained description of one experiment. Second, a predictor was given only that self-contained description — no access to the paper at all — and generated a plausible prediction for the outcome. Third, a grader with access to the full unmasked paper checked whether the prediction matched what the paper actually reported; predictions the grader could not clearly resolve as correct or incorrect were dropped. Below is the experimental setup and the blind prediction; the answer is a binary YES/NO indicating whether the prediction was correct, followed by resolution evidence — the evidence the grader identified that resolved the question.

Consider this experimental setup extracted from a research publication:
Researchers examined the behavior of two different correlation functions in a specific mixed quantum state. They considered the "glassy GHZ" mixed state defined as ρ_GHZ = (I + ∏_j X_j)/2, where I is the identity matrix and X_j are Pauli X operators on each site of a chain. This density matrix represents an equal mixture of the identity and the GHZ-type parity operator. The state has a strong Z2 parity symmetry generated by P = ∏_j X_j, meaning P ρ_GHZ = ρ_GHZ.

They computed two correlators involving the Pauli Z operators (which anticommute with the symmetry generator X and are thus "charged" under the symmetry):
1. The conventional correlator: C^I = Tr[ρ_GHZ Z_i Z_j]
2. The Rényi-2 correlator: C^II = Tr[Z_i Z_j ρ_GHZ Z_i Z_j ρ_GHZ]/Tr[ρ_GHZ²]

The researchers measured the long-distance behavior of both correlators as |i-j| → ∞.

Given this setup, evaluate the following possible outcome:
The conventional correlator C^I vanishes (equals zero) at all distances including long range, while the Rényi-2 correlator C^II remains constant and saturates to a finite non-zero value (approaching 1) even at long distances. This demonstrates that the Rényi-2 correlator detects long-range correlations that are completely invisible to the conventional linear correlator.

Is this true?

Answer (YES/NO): YES